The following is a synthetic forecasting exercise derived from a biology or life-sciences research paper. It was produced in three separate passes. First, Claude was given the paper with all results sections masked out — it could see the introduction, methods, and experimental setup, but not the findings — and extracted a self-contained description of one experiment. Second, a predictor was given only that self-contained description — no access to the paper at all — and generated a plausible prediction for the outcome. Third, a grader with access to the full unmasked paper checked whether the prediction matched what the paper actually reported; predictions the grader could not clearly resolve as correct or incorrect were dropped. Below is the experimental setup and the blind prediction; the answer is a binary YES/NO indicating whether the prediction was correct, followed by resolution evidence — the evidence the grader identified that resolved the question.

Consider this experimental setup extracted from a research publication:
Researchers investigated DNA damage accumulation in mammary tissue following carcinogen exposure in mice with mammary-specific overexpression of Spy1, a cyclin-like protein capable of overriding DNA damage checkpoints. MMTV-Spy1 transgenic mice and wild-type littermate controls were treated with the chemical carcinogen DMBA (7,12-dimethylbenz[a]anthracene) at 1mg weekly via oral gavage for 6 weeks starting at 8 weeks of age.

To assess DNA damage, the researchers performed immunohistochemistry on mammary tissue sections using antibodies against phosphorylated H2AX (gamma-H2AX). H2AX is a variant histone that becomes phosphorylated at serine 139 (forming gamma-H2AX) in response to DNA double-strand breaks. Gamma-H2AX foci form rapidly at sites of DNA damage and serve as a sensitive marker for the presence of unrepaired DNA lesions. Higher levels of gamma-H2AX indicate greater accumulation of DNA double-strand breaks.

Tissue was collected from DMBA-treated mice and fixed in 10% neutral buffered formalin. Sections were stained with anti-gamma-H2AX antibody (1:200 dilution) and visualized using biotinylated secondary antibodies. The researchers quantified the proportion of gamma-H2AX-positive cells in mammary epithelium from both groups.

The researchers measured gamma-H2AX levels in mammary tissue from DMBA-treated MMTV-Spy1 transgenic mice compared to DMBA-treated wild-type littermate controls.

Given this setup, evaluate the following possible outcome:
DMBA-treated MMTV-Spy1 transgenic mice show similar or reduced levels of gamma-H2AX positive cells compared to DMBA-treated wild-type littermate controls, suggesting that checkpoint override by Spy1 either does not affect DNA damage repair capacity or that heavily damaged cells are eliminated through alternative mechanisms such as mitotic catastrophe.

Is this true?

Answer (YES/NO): NO